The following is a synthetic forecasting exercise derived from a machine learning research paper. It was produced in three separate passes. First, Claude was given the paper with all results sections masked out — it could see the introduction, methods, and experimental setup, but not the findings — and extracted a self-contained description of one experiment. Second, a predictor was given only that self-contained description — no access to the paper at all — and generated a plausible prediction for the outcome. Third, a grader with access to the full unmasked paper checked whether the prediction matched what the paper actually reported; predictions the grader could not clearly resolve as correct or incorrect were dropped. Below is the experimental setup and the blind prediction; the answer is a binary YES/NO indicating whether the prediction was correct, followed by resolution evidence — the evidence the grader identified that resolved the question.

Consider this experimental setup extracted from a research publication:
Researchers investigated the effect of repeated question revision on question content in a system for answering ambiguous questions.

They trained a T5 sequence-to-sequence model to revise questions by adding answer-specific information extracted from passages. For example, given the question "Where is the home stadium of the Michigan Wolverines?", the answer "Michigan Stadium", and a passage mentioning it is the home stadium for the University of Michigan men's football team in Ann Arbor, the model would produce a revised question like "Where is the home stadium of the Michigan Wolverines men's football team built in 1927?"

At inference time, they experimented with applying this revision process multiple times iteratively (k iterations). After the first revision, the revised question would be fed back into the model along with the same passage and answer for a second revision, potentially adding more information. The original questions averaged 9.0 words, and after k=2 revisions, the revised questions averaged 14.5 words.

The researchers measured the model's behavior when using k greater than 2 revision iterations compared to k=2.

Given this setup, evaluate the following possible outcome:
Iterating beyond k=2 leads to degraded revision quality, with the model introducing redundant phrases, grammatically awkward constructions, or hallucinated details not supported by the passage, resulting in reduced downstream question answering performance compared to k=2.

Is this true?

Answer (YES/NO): NO